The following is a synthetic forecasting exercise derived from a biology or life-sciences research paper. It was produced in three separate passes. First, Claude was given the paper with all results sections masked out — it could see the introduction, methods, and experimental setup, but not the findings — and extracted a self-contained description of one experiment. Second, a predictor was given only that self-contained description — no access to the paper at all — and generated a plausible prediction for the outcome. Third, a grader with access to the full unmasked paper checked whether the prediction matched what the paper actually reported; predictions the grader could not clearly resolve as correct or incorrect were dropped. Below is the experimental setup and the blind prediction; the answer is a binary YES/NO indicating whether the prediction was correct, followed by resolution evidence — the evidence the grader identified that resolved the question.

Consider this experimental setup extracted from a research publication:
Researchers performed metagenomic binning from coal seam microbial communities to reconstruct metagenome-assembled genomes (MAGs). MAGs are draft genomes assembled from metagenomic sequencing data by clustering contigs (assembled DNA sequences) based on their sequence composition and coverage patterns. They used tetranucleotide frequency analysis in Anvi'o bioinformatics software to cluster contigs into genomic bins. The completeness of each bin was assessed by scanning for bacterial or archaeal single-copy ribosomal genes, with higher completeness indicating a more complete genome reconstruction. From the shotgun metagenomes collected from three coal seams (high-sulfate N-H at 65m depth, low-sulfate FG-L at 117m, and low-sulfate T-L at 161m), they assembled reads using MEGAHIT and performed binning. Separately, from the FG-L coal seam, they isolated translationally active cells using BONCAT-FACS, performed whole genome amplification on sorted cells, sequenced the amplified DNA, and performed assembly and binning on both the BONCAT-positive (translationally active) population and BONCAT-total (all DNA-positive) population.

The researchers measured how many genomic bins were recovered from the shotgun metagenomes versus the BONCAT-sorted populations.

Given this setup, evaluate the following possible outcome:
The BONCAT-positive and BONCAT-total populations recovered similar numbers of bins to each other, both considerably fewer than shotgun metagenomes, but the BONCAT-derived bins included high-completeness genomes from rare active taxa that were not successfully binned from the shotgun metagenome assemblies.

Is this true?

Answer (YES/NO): NO